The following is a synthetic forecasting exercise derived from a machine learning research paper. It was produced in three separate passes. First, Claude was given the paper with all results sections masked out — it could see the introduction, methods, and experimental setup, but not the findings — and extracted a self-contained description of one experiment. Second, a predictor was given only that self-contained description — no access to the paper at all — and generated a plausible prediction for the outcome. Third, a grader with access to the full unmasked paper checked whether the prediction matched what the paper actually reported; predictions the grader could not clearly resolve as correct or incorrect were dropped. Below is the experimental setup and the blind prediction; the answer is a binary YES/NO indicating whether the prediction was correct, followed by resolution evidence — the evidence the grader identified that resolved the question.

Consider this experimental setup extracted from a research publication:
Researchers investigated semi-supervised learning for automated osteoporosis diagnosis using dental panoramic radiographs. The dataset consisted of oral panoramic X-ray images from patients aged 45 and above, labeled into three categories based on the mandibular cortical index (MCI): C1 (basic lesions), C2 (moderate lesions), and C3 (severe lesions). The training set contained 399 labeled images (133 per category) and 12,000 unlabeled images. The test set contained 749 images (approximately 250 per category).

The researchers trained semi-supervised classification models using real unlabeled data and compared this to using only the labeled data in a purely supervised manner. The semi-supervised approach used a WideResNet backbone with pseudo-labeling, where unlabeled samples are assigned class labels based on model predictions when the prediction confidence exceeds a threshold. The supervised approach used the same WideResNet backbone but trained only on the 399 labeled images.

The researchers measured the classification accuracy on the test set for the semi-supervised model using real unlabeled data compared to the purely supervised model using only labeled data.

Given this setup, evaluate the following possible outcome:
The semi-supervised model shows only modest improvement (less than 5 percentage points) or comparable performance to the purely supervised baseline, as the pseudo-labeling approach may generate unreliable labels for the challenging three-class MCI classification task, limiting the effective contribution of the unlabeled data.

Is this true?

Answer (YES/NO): NO